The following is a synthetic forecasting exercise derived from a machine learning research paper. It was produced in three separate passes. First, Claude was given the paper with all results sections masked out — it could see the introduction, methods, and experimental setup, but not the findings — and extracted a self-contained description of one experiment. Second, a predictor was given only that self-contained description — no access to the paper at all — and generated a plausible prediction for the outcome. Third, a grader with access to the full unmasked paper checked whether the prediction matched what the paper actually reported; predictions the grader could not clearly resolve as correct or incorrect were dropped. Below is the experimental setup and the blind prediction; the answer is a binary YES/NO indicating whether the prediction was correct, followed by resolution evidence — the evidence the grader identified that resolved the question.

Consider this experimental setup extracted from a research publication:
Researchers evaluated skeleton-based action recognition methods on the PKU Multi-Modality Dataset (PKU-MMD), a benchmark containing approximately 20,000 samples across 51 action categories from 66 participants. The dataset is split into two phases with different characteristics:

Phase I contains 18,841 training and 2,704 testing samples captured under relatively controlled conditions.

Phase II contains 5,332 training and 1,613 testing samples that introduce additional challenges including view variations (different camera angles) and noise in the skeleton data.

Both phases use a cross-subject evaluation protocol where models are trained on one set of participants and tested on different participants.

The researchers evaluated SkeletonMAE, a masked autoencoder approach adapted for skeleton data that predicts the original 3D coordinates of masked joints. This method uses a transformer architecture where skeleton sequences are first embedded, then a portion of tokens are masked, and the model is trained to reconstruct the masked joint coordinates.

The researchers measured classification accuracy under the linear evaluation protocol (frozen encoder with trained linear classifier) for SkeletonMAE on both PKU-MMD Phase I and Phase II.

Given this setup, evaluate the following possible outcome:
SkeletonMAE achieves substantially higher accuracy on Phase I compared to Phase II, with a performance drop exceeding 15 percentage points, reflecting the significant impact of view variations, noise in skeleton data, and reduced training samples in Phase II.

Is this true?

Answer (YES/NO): YES